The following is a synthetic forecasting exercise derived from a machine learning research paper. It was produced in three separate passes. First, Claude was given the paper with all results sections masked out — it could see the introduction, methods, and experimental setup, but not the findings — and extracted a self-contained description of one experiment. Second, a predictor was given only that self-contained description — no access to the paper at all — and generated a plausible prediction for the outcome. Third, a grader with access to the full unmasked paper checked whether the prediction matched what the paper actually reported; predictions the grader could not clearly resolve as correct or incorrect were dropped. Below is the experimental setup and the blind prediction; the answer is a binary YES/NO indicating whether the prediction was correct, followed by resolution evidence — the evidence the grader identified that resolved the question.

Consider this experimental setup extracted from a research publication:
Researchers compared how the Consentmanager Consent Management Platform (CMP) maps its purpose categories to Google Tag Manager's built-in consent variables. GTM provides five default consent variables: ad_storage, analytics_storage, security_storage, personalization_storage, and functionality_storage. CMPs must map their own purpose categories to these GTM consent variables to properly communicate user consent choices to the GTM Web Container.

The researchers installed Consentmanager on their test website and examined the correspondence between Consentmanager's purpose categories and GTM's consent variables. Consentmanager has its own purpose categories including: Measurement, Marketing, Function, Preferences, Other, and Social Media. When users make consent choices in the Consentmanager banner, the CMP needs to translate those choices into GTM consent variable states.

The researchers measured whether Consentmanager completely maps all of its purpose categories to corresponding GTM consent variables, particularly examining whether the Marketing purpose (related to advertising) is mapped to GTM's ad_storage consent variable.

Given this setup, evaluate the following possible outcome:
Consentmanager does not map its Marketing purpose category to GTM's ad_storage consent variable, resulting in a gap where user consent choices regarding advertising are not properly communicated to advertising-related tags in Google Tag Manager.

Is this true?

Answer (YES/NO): YES